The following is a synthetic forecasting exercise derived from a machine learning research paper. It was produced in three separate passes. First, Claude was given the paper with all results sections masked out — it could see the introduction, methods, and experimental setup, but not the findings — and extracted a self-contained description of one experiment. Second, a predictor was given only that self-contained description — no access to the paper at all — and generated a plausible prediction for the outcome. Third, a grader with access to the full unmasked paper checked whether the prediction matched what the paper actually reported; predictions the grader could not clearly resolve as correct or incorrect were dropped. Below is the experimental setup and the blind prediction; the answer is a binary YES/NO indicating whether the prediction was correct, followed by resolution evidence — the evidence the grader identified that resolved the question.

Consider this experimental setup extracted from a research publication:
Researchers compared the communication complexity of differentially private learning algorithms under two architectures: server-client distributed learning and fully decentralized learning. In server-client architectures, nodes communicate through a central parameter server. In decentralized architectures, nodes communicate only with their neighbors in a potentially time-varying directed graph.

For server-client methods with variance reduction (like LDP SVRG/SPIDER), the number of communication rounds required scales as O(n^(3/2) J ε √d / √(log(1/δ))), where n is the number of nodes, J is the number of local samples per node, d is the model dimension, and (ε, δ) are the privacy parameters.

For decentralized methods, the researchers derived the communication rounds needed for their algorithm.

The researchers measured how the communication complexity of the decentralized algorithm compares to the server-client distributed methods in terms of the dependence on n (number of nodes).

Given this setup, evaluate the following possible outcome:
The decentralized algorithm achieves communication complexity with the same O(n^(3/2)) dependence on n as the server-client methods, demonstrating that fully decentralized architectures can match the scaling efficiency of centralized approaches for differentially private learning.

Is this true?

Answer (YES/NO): NO